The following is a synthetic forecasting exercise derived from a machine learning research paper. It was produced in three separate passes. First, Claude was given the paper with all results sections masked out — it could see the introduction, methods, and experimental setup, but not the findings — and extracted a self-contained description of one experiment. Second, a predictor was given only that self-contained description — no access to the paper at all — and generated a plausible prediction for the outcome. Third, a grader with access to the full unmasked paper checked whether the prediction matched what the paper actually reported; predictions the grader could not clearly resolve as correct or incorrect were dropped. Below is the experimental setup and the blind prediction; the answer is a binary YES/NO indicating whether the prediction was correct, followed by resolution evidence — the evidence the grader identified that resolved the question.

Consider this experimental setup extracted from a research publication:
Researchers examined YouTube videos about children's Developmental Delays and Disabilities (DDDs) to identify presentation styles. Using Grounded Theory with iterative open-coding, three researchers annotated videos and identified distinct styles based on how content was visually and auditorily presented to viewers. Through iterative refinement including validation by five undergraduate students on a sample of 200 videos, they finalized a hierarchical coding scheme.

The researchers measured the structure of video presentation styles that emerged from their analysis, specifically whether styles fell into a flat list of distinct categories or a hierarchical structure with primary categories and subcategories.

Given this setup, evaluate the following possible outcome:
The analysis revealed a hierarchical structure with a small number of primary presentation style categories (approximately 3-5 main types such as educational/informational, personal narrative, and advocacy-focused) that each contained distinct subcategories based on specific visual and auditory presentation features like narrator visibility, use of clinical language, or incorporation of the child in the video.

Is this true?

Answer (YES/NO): NO